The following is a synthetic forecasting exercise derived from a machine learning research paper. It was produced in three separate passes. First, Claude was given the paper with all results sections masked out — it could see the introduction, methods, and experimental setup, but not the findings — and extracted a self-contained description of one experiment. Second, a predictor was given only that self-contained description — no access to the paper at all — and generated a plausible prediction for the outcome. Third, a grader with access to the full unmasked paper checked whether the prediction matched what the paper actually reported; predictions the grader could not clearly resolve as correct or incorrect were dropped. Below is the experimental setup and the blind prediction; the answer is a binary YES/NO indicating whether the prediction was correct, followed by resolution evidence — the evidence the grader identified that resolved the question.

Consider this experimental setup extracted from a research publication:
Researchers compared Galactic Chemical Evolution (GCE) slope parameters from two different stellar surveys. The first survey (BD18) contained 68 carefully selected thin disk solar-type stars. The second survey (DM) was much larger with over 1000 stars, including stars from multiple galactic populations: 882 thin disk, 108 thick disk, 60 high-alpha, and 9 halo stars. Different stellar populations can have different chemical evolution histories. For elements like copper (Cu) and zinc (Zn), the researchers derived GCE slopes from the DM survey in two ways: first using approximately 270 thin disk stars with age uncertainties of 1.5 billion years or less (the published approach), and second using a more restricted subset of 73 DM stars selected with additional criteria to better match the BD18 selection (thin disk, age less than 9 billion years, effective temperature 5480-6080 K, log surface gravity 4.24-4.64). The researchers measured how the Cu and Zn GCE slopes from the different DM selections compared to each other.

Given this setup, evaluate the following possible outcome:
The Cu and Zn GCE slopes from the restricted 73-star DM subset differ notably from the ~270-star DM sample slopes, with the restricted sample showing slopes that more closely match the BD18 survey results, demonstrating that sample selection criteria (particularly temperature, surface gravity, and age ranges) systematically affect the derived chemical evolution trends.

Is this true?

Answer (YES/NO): YES